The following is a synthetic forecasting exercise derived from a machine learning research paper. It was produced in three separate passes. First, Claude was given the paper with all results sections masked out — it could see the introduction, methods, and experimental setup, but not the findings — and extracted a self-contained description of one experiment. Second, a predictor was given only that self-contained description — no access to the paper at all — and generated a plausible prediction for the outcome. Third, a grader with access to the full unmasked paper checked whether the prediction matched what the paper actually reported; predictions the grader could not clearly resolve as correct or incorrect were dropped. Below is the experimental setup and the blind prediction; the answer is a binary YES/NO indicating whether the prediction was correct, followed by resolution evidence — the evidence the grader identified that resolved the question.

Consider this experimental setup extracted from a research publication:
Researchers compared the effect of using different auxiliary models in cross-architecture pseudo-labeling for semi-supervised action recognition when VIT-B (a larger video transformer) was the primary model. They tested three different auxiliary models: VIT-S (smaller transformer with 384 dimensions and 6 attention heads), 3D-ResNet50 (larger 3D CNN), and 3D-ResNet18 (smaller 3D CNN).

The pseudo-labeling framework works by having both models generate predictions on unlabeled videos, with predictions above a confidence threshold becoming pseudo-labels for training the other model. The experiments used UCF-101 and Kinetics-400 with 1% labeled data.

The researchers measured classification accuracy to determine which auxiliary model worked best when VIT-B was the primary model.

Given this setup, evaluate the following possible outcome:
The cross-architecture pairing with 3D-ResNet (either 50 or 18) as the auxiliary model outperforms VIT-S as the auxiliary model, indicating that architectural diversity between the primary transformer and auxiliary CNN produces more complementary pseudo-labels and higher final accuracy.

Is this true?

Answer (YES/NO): YES